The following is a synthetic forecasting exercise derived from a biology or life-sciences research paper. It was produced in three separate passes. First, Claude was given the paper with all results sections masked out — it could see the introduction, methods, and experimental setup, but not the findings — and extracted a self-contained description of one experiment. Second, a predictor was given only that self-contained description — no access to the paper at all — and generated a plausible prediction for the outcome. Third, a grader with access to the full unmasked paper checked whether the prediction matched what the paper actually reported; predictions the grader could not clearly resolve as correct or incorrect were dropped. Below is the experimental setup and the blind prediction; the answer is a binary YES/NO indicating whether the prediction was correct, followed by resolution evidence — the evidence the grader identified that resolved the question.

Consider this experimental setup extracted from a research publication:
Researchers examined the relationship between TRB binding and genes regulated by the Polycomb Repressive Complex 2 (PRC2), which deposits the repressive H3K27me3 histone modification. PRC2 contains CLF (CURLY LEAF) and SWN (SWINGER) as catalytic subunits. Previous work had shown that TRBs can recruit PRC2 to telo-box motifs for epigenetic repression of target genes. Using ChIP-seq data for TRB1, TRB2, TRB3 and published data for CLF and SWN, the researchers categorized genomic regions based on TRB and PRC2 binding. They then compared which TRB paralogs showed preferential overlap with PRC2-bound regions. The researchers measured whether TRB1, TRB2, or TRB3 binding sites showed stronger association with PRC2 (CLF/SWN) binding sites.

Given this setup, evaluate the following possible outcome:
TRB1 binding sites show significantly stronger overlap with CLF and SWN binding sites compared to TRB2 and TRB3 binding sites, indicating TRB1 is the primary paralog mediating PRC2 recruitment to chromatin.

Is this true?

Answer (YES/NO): NO